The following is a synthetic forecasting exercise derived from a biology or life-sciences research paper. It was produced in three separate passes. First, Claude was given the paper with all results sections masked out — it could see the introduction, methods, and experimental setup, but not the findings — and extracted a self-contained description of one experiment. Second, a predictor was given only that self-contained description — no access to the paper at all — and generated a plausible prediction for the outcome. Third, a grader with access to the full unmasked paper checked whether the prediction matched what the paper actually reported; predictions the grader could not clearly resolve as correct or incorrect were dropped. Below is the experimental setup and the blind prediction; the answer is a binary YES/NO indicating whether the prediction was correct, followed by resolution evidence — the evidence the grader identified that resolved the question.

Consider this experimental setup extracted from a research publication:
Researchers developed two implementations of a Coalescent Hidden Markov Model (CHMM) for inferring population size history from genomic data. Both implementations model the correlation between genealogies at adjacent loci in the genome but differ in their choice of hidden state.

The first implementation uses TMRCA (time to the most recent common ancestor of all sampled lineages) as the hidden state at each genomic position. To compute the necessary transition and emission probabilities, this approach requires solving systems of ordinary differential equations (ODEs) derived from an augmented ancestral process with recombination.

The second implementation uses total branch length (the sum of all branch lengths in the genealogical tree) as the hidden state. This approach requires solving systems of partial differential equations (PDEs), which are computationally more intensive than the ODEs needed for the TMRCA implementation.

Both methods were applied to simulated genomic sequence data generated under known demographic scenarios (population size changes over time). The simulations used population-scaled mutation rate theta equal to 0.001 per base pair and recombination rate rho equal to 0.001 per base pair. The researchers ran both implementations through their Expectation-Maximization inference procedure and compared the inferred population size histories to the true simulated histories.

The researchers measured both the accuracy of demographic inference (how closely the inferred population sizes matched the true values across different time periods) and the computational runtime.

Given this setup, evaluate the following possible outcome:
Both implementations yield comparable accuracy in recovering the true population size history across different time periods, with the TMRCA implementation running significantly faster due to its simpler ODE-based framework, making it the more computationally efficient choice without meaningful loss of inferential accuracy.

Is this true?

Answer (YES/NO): NO